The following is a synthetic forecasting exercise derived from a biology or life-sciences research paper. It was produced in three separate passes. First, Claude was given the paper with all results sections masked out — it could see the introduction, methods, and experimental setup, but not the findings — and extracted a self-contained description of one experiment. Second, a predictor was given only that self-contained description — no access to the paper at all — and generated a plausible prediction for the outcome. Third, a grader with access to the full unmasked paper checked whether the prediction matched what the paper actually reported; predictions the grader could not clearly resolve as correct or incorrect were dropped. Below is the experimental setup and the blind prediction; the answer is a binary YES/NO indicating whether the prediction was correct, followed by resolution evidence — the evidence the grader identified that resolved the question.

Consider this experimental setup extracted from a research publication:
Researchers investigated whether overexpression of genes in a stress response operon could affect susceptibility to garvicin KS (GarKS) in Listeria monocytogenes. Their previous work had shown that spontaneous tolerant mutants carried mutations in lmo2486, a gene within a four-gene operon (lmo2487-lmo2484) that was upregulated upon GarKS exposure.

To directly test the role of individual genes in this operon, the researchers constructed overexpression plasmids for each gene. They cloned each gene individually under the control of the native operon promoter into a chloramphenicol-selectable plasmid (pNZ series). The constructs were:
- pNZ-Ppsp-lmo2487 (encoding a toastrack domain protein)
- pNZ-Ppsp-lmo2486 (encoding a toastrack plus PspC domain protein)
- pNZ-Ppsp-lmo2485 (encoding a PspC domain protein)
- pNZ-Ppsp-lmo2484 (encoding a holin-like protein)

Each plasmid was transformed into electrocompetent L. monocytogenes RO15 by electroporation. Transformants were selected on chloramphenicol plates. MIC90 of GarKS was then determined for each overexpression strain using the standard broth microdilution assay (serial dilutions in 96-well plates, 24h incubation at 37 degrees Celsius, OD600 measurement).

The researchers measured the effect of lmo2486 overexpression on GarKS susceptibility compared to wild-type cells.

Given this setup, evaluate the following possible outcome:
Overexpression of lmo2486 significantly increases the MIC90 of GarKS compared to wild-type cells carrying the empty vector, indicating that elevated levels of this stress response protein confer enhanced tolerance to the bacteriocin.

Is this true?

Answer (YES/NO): NO